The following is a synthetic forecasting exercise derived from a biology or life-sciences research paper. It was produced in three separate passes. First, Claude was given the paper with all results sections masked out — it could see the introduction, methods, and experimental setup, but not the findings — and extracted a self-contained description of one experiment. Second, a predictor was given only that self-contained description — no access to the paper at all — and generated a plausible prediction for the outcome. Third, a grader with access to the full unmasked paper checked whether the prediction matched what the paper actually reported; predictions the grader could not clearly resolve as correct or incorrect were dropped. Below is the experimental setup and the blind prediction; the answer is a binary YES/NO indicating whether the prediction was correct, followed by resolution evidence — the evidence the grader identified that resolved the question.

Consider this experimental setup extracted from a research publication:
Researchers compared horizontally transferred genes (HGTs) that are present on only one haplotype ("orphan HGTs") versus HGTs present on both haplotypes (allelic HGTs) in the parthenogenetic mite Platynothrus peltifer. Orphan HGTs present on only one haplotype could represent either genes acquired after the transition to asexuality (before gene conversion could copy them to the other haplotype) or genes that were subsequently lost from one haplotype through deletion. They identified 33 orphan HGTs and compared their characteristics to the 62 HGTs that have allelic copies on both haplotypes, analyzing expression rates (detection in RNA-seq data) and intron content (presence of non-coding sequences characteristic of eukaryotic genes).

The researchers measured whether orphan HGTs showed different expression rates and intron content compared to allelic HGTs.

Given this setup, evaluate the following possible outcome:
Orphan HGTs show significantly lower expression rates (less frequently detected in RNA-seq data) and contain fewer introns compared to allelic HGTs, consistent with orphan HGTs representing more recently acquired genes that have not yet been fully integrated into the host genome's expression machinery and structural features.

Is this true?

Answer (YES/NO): YES